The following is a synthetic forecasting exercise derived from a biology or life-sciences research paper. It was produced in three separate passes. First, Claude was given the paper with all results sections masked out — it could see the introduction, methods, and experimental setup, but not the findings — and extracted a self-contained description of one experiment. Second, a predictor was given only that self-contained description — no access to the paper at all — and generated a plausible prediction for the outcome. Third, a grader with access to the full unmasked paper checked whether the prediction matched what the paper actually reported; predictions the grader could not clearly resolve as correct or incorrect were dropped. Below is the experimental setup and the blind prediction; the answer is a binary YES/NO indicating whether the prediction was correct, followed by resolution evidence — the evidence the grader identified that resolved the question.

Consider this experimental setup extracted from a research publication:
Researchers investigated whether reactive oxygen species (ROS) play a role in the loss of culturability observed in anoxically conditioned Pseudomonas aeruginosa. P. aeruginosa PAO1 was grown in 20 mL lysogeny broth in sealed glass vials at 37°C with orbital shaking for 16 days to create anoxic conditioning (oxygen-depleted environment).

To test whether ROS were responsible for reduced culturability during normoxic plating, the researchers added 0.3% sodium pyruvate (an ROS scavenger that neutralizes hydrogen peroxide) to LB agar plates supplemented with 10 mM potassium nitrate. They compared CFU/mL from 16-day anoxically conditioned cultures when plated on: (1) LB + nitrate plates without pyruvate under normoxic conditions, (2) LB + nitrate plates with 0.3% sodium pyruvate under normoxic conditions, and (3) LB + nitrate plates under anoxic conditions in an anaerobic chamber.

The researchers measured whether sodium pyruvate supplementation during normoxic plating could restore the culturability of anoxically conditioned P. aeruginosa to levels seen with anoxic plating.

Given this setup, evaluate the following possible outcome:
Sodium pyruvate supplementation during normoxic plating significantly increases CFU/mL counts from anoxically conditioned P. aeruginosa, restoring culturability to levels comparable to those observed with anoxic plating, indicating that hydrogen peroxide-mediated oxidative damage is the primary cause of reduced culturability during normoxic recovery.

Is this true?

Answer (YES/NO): NO